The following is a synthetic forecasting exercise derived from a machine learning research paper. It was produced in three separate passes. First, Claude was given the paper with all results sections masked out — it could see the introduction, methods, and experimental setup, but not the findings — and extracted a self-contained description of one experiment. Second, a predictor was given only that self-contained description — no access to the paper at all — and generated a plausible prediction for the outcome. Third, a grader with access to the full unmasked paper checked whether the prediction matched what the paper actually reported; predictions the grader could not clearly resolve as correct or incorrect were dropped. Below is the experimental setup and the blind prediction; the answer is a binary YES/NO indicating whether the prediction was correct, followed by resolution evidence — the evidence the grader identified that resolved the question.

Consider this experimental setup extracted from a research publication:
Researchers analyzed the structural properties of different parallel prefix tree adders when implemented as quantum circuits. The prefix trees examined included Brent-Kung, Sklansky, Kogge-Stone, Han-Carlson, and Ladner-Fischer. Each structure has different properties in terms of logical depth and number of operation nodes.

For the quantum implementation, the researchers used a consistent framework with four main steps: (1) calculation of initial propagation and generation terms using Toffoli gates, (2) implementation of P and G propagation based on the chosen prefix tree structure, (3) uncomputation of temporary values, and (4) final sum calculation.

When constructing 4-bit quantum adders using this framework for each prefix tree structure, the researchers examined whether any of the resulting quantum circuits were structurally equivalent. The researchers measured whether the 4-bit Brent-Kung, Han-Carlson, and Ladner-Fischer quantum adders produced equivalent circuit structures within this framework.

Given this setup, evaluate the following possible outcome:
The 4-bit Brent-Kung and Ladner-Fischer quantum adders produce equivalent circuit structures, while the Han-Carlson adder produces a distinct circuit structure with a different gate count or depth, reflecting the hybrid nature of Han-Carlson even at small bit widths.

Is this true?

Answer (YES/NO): NO